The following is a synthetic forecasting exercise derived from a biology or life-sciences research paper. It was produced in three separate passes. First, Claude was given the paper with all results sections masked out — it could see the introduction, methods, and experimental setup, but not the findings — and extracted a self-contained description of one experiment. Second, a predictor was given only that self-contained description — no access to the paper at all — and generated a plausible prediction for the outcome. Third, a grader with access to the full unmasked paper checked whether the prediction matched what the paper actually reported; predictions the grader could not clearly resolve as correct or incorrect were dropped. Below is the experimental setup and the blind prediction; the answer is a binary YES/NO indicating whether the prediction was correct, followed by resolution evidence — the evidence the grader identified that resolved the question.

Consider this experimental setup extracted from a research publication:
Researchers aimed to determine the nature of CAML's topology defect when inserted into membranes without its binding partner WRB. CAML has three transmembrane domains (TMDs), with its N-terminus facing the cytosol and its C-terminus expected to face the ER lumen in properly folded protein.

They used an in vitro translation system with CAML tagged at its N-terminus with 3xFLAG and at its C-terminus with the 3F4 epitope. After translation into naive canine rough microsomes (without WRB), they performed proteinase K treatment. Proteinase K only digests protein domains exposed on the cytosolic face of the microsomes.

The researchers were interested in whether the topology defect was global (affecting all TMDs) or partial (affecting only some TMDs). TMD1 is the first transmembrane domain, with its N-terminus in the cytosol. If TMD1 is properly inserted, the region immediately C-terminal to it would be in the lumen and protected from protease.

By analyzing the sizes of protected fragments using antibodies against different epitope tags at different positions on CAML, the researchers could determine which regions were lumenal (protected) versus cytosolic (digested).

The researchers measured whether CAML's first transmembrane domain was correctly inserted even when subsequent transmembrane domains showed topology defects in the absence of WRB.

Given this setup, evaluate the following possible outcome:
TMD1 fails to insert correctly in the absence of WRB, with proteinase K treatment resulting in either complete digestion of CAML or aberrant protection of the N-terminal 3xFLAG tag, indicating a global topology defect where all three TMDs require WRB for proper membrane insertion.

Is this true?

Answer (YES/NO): NO